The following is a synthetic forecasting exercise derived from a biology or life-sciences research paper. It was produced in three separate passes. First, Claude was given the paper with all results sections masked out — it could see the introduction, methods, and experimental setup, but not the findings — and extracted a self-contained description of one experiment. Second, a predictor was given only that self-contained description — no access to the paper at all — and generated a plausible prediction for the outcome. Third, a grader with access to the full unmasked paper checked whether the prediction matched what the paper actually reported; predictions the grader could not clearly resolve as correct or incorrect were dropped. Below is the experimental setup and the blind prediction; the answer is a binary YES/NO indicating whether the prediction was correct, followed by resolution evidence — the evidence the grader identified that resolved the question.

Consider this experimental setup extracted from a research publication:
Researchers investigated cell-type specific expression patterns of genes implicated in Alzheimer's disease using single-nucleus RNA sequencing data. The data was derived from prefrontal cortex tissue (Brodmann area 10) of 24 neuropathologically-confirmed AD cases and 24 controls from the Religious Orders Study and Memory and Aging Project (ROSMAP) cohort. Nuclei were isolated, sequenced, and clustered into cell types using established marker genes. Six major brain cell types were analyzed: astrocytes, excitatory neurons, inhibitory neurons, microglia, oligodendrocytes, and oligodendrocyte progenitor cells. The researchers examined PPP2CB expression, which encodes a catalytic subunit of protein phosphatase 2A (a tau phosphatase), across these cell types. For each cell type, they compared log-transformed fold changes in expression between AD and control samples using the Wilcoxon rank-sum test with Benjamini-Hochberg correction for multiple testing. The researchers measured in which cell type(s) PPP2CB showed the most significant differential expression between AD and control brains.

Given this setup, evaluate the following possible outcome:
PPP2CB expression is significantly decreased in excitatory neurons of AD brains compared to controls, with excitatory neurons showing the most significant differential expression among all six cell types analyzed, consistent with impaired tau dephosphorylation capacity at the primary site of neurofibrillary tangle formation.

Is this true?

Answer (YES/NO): YES